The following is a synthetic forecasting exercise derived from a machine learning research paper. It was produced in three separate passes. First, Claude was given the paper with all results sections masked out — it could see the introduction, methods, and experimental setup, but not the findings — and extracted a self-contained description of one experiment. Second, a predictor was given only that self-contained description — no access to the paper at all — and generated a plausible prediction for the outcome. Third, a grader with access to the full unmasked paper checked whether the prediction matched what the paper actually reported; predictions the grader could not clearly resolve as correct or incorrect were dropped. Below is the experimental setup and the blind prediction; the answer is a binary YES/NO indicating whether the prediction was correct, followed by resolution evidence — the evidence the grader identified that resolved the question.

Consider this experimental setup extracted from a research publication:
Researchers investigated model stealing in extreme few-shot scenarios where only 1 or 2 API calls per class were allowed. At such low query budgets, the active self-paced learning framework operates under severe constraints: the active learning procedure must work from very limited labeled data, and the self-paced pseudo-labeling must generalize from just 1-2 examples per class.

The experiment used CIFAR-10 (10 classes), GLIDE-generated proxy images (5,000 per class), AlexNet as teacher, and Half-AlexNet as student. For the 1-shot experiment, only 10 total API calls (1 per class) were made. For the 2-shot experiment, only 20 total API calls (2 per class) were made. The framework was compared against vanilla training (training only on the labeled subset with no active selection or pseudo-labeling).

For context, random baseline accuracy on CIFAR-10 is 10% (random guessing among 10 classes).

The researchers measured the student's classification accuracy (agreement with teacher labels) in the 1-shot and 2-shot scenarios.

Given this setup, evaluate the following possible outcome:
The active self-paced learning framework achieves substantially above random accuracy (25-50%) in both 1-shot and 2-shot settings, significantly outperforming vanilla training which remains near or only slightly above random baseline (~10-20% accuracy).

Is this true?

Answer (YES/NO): NO